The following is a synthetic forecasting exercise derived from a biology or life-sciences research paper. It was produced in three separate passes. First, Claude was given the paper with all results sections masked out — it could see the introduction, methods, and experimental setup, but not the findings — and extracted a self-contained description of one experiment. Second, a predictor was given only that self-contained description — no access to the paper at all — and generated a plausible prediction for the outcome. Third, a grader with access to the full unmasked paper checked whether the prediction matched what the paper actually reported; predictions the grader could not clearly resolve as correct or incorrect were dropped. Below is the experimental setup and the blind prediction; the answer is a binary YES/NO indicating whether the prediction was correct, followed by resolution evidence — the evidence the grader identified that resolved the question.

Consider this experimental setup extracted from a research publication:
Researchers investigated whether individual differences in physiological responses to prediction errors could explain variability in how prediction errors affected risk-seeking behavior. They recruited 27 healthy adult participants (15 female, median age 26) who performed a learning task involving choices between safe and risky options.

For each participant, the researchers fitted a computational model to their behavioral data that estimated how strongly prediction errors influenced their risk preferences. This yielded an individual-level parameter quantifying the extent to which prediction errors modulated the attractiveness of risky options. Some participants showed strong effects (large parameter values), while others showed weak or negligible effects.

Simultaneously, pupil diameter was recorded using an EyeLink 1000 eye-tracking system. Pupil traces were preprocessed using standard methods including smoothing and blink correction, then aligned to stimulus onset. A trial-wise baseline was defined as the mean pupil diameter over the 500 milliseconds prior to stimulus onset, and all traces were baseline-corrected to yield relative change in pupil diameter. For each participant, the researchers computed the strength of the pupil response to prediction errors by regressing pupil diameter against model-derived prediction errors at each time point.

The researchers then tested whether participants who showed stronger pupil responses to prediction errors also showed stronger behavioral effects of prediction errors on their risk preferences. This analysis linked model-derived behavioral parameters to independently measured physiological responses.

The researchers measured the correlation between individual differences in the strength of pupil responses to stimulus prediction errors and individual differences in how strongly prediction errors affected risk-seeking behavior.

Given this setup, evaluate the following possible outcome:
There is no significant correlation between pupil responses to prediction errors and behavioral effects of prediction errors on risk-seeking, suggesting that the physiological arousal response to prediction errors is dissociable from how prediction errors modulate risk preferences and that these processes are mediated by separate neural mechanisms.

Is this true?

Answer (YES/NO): NO